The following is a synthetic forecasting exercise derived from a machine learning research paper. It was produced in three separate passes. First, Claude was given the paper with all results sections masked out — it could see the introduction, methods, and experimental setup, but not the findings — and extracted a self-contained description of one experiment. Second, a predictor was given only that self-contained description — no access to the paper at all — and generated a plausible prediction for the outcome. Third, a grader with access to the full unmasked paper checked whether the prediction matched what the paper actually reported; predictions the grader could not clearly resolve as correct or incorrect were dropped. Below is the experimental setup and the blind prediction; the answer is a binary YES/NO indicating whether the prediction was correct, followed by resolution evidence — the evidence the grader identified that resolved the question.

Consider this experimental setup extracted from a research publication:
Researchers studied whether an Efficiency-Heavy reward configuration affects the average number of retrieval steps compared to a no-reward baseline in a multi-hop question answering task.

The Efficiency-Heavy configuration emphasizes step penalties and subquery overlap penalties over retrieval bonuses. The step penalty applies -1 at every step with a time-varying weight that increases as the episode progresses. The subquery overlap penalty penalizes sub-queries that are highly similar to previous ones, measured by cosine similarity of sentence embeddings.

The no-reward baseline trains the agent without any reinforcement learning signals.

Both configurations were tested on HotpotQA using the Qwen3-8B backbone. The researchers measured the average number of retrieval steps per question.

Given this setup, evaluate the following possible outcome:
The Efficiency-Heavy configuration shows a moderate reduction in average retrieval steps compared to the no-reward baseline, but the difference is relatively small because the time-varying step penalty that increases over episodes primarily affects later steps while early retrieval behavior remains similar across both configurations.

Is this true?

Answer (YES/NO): NO